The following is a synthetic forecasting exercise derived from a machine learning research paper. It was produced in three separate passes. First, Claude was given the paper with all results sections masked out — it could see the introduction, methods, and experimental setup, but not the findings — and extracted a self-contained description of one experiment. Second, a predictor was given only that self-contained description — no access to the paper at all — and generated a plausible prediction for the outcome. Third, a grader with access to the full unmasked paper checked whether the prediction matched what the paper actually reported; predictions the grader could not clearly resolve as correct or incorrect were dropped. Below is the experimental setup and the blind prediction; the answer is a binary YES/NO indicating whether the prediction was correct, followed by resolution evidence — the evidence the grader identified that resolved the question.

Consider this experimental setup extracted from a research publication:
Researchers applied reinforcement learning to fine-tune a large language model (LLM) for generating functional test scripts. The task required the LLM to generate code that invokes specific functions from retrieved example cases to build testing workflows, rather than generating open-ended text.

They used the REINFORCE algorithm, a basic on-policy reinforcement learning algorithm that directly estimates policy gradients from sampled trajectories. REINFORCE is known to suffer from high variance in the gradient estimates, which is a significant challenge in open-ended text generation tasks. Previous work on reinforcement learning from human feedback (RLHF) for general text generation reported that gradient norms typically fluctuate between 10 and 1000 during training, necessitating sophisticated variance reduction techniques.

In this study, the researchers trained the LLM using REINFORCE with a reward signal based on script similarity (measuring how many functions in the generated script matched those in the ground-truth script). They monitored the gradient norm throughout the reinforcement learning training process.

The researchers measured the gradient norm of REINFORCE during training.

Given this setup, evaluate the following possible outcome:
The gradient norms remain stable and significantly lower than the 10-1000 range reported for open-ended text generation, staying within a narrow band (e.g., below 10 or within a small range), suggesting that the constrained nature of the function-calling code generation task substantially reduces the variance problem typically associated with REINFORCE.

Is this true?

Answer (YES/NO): YES